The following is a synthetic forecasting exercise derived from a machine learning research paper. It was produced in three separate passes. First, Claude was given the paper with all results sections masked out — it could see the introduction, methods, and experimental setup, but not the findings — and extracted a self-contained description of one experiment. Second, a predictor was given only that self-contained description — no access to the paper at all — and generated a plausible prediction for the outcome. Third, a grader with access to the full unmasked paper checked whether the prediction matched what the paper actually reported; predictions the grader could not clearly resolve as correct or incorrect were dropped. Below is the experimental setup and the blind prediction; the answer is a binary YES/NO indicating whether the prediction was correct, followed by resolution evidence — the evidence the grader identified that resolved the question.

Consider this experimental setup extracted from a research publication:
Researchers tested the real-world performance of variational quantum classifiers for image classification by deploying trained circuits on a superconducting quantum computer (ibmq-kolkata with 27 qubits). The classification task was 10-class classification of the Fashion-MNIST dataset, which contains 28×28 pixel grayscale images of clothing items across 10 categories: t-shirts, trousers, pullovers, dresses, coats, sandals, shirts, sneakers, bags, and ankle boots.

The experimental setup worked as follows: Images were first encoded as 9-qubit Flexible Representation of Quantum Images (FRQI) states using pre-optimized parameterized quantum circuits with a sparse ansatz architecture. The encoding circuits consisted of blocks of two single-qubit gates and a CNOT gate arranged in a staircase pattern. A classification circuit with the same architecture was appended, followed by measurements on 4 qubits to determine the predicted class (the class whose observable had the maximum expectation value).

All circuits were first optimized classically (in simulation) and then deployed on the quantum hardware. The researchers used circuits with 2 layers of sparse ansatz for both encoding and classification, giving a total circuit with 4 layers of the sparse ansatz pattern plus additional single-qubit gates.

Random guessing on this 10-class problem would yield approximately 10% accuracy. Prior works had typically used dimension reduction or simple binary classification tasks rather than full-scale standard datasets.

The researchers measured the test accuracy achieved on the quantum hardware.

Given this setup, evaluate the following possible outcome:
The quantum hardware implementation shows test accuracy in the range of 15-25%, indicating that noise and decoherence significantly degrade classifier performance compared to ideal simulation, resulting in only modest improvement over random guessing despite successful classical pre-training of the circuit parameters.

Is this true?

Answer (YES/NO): NO